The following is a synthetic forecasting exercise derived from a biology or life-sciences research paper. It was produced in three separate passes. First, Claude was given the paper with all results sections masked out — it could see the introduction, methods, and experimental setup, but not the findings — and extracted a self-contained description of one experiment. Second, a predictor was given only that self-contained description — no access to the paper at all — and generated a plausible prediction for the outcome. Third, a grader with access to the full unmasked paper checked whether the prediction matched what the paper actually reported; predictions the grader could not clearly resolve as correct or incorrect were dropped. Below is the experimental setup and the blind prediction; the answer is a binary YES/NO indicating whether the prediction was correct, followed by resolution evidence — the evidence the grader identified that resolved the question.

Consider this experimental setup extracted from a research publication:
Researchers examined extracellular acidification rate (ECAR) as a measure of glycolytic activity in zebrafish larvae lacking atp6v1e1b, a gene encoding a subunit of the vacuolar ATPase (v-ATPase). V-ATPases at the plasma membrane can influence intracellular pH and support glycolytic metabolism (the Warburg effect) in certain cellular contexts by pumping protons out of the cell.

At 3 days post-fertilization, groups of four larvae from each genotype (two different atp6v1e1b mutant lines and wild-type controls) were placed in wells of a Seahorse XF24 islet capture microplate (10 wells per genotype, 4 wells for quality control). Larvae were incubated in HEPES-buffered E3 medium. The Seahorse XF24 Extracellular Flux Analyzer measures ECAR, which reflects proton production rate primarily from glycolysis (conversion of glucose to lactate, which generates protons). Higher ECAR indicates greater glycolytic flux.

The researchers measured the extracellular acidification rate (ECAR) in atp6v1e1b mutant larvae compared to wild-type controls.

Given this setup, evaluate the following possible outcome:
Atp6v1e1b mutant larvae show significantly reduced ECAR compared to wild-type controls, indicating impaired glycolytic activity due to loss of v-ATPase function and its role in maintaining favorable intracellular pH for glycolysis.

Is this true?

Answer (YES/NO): YES